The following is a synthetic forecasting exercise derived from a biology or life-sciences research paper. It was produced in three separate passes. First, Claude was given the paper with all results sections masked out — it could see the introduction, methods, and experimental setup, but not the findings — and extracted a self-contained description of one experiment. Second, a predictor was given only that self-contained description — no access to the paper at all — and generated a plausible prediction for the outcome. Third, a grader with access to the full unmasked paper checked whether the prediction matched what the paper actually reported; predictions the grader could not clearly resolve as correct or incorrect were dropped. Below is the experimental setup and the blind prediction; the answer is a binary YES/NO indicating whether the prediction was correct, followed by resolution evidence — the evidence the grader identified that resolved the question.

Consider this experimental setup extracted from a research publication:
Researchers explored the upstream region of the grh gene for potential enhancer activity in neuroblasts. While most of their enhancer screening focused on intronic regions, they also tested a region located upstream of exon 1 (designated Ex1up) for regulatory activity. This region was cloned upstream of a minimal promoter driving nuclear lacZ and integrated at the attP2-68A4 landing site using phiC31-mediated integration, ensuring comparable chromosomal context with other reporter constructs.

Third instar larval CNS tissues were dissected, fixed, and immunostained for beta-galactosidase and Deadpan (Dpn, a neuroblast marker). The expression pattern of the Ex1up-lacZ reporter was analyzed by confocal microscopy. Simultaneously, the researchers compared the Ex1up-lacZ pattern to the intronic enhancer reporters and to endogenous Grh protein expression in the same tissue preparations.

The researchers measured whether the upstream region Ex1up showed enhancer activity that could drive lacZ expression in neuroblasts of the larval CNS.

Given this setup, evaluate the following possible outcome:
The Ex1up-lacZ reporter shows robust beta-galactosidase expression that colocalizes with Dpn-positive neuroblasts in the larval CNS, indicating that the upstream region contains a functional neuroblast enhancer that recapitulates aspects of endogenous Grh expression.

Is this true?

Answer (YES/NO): YES